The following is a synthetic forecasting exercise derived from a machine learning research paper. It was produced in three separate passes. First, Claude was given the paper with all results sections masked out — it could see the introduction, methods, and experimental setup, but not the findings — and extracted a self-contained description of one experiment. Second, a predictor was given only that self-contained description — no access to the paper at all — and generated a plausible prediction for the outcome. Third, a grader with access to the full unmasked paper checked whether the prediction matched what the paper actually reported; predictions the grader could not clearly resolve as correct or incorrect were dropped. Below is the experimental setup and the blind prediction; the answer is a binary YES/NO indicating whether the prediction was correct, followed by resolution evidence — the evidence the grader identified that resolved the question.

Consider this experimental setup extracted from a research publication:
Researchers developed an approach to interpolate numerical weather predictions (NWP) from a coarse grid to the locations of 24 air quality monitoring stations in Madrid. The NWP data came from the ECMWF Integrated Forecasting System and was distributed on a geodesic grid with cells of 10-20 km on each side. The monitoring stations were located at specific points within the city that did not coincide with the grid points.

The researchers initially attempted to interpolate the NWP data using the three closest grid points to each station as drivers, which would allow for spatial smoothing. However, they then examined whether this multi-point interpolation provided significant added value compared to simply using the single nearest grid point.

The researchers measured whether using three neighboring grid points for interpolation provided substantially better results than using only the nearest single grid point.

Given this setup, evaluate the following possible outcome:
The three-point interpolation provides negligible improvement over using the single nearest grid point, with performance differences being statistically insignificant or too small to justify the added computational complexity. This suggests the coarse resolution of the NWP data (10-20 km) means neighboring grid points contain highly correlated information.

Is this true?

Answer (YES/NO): YES